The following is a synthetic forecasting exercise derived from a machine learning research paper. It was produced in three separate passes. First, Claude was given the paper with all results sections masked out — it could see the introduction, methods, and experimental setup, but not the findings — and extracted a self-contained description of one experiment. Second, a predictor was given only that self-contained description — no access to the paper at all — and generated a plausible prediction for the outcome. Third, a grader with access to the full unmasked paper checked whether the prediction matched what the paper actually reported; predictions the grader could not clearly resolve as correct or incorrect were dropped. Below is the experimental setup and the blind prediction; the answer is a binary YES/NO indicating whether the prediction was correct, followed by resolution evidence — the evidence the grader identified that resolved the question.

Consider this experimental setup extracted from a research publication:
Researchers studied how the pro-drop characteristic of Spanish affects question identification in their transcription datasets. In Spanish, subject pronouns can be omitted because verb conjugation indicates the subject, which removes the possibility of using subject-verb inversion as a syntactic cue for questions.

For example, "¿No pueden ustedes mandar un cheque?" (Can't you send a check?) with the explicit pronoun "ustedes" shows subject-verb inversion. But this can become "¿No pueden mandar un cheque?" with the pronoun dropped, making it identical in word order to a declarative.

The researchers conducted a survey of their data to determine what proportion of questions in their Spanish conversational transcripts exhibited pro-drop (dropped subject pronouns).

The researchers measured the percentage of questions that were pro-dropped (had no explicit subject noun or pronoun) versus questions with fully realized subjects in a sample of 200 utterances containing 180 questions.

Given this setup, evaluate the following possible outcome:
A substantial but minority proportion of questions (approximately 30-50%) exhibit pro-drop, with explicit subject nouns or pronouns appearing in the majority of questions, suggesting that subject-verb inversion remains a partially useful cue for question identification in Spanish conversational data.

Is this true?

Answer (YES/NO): NO